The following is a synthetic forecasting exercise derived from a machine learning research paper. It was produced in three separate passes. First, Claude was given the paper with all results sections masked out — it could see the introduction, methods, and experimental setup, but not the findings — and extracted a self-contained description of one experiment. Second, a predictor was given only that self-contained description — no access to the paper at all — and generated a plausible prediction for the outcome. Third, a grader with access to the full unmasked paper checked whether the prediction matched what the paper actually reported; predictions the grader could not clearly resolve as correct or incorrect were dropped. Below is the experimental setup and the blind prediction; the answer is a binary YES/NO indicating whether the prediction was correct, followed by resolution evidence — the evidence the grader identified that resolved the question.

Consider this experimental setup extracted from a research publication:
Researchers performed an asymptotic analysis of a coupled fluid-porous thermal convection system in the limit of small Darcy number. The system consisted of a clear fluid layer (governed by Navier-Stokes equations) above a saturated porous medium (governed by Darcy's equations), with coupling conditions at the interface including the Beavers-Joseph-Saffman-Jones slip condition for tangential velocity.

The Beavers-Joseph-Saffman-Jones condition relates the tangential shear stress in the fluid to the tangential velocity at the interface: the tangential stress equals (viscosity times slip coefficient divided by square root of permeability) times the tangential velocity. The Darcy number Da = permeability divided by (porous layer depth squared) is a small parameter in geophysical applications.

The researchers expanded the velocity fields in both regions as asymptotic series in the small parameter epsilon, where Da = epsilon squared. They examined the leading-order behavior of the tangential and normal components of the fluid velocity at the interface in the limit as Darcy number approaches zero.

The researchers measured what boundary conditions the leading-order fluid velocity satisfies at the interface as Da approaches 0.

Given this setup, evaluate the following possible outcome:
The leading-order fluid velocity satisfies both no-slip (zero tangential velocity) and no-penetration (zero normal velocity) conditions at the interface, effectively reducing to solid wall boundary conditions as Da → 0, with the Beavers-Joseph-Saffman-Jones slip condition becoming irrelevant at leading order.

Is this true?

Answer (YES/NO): YES